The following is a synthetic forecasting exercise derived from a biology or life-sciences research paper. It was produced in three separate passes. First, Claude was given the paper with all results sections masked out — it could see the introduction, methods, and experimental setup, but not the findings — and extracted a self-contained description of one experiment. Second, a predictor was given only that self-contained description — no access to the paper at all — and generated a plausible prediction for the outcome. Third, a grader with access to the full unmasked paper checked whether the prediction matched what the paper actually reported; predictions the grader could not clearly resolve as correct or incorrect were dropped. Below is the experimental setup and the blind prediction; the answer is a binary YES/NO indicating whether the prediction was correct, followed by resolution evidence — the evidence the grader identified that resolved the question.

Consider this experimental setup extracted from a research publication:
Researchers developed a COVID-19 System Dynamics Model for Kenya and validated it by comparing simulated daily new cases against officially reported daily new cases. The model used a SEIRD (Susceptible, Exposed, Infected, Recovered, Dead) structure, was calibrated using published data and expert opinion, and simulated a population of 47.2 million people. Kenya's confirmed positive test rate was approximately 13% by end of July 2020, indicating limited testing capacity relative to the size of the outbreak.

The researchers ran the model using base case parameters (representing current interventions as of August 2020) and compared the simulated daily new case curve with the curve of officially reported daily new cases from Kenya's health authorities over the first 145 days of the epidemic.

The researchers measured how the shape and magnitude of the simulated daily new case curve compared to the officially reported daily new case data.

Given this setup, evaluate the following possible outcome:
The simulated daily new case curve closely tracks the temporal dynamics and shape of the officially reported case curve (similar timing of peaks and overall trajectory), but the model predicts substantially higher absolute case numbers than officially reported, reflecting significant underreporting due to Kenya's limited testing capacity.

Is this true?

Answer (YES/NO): YES